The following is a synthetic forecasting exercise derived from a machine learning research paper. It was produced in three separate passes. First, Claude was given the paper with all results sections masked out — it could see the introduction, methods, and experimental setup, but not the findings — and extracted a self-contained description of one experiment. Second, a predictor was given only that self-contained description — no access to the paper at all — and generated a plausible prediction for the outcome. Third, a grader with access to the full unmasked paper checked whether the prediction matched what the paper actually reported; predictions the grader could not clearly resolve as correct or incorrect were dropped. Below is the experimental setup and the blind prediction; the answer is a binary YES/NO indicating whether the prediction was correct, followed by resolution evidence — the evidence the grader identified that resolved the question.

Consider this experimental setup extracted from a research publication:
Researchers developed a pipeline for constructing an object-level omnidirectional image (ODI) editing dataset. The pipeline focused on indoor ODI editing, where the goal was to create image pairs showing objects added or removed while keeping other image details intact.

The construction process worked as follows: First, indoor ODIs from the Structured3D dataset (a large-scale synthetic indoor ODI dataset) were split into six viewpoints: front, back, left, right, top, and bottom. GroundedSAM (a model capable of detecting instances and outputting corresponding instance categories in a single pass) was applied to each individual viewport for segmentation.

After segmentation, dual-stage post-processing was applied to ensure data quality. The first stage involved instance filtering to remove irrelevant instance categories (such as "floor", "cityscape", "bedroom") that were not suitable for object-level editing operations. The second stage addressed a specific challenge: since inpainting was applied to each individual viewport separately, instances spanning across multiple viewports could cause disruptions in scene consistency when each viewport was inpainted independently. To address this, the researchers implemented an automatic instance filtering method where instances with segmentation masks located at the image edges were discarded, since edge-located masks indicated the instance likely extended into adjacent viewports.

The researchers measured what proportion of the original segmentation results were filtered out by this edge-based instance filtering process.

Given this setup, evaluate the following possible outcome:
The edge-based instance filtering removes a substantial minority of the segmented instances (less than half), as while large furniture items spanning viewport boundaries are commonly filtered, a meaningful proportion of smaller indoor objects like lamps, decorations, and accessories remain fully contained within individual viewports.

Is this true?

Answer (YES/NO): NO